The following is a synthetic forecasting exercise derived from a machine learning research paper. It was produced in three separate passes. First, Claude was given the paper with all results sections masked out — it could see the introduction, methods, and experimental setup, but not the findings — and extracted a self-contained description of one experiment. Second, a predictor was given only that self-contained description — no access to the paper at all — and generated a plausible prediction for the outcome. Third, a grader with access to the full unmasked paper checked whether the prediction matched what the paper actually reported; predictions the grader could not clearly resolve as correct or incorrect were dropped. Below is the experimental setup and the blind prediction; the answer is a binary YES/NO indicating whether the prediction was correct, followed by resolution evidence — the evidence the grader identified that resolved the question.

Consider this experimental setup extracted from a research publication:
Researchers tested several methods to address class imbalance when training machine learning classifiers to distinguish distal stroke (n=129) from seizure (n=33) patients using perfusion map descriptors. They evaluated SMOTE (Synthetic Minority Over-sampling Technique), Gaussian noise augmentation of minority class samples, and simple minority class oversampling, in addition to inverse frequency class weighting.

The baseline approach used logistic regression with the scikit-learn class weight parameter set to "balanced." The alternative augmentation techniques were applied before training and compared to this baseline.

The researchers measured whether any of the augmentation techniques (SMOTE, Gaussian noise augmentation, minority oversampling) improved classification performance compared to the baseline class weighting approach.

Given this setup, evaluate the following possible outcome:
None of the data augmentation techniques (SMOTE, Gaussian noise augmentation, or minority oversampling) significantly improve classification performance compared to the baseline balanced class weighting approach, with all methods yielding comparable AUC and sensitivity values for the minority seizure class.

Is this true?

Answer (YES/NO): YES